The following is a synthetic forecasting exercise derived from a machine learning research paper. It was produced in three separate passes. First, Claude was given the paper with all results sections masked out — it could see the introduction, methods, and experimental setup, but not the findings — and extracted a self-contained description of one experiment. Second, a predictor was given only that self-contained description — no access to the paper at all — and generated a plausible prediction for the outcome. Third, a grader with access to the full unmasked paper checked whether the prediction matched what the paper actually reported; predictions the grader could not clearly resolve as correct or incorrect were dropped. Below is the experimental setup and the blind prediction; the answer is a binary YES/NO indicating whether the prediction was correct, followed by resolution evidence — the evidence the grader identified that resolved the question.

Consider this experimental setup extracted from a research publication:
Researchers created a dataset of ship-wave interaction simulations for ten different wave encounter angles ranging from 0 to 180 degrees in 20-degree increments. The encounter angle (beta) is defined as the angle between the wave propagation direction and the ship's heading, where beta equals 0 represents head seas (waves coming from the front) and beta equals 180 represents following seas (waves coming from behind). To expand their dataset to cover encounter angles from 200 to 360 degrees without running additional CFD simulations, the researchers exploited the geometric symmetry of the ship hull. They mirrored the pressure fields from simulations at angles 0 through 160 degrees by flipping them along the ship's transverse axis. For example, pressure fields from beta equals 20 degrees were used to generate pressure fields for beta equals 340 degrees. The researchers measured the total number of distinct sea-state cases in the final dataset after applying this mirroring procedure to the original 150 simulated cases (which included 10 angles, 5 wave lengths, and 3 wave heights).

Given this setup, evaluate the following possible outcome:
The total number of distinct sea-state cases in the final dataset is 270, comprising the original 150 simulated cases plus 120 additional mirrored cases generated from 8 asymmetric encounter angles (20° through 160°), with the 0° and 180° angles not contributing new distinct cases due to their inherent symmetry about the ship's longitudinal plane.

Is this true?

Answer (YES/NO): NO